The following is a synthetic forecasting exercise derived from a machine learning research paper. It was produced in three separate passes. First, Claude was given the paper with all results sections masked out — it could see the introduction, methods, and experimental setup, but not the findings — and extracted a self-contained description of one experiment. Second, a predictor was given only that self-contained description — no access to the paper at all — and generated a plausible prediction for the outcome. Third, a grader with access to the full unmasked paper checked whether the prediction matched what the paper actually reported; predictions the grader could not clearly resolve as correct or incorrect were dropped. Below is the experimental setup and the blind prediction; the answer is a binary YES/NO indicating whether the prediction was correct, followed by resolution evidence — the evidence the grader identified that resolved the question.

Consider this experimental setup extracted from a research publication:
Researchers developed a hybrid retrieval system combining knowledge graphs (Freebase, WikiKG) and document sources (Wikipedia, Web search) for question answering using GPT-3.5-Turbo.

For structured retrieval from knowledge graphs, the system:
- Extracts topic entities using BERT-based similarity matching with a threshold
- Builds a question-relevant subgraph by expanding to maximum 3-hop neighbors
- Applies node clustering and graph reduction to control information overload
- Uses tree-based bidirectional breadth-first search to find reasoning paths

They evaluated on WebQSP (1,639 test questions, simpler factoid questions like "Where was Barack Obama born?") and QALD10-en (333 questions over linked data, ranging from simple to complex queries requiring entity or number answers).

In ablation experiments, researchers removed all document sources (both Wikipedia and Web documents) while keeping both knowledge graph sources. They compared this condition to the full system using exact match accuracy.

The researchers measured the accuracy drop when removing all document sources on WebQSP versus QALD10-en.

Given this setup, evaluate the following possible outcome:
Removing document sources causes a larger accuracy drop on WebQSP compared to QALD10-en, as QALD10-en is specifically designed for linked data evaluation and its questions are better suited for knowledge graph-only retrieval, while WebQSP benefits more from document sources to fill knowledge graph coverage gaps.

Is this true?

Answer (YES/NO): NO